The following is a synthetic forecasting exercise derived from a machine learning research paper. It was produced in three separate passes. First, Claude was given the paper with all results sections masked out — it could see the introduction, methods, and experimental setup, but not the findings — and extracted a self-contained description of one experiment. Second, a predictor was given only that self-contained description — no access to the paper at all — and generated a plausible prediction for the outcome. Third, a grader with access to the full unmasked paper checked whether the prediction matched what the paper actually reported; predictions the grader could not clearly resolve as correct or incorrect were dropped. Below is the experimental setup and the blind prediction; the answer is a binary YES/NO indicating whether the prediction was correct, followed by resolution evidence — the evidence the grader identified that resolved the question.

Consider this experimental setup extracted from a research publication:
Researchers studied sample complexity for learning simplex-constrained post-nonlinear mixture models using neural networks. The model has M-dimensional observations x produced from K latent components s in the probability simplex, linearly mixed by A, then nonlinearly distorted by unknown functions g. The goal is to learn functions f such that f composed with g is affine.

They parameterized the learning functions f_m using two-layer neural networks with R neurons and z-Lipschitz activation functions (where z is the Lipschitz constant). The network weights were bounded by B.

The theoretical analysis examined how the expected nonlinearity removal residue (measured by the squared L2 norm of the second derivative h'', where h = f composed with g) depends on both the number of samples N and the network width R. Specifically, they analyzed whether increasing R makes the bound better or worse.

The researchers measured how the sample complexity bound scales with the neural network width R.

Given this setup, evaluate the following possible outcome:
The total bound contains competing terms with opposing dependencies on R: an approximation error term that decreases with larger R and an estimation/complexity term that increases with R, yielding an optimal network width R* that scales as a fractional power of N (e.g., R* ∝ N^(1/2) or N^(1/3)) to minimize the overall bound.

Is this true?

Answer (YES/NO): NO